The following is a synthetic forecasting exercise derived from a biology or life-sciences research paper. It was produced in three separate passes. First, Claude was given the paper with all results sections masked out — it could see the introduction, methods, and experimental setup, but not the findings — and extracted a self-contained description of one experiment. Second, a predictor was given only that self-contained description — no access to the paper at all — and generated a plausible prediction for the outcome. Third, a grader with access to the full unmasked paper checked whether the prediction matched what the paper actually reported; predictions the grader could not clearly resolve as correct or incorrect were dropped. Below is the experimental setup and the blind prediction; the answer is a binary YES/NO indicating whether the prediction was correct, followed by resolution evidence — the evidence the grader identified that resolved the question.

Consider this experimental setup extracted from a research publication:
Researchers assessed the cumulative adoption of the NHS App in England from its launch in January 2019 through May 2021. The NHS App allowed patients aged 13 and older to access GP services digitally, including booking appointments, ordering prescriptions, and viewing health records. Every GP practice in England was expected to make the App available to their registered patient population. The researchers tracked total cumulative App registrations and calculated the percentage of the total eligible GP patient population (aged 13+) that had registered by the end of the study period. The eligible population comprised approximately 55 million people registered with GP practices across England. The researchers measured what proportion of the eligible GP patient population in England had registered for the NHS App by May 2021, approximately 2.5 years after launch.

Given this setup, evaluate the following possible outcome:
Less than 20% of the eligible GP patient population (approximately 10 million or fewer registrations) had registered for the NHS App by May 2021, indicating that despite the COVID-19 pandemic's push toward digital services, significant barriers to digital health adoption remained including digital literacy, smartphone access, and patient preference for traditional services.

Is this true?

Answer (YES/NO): YES